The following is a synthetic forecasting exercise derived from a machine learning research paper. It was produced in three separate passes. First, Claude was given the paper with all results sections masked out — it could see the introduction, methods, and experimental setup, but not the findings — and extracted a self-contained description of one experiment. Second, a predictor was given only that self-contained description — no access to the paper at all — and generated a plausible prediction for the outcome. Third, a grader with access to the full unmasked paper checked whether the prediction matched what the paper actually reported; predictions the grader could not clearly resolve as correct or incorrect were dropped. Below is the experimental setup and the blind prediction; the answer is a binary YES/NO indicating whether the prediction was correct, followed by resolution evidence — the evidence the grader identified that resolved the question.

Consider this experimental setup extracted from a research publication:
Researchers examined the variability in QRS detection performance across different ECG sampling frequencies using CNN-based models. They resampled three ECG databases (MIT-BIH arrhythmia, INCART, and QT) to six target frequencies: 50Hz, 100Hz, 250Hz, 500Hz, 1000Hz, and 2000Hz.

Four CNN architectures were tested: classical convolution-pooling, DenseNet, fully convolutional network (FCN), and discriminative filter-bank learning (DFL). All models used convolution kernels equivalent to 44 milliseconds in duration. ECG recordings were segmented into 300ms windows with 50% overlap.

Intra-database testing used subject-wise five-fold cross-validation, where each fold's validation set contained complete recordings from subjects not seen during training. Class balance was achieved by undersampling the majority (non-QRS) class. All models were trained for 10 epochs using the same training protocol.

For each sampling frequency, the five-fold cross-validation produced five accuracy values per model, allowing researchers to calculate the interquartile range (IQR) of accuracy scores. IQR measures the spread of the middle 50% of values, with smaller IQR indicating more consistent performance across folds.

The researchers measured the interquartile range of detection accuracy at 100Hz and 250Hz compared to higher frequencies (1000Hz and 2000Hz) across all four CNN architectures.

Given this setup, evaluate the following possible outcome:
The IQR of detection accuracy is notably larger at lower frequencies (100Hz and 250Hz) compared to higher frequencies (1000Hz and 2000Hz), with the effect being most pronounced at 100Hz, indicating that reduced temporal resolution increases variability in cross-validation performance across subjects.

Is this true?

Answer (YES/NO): NO